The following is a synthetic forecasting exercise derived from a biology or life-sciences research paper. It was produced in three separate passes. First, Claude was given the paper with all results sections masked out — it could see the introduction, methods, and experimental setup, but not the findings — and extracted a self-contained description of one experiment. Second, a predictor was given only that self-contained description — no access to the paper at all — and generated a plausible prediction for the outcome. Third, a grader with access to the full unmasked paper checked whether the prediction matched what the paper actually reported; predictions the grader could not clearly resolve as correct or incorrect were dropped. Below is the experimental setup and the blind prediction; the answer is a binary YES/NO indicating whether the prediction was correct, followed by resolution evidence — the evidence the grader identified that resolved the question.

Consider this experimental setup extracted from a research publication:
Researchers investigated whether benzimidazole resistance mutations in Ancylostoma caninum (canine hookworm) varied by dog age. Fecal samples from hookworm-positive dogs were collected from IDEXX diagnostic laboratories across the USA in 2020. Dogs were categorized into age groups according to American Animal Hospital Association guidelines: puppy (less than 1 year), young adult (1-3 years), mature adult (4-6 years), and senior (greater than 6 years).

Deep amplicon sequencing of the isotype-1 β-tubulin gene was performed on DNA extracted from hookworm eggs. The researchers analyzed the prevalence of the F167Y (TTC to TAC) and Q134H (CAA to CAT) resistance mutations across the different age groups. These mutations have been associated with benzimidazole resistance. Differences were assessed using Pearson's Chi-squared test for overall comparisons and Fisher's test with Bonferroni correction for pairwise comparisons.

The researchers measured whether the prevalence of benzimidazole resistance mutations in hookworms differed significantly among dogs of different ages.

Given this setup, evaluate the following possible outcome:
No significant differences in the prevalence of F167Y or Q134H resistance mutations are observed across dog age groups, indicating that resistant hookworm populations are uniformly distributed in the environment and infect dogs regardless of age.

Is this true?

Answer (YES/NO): NO